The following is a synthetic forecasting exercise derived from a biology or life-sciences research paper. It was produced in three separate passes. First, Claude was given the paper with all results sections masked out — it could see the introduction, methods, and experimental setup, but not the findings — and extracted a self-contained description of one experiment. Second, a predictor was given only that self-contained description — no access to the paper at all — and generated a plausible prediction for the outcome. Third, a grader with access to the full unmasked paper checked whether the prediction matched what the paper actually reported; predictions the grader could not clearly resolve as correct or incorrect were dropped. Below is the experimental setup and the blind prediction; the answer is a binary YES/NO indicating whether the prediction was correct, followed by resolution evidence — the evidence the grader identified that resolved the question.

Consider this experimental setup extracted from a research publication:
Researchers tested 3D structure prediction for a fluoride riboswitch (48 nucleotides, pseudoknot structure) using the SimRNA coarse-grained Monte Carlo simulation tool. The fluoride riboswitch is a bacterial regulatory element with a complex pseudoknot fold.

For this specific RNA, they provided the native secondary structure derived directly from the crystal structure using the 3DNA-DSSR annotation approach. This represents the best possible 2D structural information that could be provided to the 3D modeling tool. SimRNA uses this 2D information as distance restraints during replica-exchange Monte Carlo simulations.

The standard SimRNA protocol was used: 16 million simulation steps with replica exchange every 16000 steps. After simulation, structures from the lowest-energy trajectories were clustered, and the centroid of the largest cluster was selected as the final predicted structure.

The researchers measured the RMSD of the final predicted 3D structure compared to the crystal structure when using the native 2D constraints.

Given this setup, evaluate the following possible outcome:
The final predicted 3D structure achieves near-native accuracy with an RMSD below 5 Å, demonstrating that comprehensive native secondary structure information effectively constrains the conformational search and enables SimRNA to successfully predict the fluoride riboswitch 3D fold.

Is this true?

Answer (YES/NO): NO